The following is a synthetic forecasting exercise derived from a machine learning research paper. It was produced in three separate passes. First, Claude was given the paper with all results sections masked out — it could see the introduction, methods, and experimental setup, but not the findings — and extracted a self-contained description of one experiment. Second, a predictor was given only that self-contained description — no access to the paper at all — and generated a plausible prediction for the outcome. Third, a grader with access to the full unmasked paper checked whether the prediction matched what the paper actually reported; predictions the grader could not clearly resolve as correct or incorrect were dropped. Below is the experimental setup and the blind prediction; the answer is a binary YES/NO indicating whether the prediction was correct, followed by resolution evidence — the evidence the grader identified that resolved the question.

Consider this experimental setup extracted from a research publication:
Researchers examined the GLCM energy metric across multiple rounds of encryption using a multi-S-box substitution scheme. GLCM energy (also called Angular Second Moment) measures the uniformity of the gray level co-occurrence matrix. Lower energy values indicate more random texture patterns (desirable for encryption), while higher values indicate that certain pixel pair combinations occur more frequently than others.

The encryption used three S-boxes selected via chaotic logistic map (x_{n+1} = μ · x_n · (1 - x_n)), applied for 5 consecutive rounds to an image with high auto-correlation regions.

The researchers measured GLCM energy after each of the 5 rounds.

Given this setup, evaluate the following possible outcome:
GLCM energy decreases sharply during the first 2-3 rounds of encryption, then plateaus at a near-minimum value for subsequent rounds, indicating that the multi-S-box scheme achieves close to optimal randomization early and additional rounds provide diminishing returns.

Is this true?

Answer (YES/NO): NO